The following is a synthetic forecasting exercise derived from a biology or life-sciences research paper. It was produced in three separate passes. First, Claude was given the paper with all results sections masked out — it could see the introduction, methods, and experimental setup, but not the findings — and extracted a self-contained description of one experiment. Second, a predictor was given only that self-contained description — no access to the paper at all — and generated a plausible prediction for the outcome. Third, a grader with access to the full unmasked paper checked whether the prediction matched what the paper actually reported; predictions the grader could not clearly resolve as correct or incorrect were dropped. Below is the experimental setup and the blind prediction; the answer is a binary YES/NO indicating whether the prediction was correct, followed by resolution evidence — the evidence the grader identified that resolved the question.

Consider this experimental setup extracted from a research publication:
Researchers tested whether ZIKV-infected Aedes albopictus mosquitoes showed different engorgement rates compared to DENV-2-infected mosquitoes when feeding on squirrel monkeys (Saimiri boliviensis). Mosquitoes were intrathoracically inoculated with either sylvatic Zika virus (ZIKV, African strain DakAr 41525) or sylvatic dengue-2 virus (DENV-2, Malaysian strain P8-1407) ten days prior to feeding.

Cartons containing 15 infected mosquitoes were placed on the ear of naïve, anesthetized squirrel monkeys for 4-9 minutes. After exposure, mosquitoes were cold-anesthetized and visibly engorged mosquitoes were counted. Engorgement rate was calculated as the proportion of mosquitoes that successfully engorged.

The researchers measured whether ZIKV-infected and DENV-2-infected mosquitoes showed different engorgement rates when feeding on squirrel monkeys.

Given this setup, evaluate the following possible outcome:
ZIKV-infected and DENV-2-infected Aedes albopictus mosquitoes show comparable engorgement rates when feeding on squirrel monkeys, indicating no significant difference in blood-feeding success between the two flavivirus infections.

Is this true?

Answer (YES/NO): NO